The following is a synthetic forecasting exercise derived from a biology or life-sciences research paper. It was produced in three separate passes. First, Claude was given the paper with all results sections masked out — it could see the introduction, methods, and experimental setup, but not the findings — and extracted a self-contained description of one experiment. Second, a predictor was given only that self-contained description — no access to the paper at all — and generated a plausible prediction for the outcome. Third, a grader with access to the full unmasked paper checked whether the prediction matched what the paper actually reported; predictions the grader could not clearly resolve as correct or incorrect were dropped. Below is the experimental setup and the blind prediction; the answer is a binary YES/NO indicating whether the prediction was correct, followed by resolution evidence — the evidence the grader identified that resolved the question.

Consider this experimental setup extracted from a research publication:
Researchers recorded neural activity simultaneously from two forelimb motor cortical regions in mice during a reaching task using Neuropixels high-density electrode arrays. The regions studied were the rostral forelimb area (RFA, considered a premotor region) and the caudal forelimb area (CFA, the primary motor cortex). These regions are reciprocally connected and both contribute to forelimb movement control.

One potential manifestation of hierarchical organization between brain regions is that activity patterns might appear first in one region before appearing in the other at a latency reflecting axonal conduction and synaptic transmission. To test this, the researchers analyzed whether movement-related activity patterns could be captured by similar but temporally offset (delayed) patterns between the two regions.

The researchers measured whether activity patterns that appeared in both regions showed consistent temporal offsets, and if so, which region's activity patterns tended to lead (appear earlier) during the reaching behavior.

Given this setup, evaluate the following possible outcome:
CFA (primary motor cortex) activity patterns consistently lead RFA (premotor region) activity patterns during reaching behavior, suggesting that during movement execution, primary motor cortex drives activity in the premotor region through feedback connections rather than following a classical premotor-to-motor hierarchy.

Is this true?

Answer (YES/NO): NO